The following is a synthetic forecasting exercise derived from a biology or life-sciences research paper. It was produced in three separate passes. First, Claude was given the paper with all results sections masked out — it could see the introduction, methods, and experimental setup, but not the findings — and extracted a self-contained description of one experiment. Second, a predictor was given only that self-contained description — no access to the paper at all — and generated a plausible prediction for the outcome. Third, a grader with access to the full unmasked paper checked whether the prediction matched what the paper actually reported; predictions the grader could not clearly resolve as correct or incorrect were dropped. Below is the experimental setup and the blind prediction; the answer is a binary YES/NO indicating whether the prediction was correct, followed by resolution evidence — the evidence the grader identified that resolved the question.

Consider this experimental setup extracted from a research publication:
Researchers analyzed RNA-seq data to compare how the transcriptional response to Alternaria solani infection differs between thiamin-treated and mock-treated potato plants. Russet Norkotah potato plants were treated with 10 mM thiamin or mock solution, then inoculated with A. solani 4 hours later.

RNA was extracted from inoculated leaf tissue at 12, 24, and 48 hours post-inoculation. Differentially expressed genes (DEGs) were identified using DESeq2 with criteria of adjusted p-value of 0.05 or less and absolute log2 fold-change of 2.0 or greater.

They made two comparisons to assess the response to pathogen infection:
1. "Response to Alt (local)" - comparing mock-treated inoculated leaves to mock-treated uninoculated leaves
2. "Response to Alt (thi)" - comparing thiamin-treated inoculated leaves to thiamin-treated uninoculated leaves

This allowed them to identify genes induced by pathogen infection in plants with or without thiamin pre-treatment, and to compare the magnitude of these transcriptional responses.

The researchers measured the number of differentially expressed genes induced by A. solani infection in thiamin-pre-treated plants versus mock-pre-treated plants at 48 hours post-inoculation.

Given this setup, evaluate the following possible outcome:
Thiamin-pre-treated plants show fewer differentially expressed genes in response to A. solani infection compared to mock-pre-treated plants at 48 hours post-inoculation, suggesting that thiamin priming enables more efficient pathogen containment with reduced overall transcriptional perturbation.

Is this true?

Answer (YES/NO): YES